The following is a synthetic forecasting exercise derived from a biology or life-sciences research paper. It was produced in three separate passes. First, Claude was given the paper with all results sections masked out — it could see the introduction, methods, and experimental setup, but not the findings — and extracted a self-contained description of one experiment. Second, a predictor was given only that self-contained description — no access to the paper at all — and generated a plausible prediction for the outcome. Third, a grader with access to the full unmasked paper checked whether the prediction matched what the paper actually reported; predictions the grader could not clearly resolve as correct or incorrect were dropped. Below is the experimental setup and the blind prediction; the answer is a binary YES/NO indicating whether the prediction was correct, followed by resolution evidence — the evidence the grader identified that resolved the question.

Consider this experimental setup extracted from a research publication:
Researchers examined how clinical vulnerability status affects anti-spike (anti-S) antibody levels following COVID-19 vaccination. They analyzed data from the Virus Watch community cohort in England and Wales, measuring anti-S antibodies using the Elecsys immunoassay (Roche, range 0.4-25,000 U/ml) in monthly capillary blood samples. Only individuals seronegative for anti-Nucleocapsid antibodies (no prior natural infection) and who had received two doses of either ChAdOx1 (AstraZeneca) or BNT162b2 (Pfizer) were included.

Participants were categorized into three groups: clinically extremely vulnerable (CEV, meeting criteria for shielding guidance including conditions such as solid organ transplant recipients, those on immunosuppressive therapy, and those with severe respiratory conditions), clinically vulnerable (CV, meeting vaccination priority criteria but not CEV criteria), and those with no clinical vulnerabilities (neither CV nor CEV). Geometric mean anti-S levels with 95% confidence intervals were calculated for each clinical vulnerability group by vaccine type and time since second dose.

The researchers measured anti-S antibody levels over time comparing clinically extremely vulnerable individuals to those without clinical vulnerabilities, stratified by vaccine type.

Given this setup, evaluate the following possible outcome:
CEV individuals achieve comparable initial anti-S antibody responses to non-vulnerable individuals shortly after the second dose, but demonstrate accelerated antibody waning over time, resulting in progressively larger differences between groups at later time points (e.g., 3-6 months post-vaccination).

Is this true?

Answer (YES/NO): NO